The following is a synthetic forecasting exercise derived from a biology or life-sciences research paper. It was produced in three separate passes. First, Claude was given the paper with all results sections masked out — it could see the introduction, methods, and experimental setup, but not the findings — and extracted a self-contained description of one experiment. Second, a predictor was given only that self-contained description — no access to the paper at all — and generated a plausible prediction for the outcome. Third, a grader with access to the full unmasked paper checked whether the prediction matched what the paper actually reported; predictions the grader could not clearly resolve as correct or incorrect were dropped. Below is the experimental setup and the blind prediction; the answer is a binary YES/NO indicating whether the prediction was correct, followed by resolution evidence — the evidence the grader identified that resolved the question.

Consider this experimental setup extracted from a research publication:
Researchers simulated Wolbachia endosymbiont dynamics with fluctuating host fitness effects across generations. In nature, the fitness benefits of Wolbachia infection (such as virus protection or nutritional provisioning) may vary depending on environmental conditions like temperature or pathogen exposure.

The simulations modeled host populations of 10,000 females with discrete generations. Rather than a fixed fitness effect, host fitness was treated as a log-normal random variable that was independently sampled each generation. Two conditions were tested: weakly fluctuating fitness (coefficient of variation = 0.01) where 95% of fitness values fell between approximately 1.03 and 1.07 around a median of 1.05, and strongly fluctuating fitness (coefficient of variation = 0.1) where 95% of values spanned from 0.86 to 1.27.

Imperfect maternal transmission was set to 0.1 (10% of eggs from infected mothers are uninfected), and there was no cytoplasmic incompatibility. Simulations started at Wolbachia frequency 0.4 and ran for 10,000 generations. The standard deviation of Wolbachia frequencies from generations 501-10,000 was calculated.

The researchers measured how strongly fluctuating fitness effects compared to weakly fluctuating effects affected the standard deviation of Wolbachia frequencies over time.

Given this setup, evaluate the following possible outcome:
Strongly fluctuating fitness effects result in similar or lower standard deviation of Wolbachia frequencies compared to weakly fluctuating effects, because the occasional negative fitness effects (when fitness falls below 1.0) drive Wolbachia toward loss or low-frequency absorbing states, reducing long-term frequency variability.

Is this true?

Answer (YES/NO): NO